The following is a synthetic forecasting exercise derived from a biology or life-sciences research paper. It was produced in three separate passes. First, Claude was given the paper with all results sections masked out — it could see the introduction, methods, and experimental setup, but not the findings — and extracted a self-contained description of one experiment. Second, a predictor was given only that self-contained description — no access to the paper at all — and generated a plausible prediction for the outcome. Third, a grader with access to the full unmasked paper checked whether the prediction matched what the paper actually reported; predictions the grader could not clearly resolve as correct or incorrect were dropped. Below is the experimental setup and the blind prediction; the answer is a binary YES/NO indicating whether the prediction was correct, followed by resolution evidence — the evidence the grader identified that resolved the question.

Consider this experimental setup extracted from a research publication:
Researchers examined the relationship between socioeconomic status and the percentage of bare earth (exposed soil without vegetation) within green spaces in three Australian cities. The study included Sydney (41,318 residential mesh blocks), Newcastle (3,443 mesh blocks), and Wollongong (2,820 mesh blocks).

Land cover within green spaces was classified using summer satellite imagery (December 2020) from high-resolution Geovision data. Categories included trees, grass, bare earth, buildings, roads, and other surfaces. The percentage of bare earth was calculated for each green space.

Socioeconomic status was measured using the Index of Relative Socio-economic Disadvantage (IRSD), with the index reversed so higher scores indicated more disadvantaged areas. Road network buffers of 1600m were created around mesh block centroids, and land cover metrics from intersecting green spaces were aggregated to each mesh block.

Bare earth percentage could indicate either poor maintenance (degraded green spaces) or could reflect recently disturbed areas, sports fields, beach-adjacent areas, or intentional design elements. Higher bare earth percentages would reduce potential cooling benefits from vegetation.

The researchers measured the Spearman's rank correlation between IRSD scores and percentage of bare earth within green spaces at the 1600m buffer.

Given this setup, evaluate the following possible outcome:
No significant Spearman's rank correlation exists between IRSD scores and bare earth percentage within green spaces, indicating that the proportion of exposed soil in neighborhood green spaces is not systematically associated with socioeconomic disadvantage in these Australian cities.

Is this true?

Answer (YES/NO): NO